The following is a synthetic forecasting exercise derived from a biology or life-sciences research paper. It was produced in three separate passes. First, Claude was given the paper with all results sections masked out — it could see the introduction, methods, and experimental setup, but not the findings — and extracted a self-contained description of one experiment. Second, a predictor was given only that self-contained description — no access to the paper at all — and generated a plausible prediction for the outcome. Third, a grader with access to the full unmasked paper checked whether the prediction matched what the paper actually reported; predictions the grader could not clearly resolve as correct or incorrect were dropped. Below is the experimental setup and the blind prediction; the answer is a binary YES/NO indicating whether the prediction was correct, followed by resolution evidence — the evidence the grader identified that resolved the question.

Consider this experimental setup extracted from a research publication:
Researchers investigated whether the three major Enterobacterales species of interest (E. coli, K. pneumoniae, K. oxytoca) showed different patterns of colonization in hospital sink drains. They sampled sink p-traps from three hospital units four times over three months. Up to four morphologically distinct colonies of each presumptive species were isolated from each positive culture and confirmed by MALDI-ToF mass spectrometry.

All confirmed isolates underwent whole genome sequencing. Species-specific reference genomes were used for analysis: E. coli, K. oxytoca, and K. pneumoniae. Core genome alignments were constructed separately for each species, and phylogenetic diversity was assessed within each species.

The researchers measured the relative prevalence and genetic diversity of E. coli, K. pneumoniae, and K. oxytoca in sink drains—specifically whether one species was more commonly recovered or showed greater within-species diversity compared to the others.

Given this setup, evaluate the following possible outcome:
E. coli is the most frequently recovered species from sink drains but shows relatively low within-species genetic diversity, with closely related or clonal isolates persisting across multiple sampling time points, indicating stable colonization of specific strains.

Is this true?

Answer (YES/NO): YES